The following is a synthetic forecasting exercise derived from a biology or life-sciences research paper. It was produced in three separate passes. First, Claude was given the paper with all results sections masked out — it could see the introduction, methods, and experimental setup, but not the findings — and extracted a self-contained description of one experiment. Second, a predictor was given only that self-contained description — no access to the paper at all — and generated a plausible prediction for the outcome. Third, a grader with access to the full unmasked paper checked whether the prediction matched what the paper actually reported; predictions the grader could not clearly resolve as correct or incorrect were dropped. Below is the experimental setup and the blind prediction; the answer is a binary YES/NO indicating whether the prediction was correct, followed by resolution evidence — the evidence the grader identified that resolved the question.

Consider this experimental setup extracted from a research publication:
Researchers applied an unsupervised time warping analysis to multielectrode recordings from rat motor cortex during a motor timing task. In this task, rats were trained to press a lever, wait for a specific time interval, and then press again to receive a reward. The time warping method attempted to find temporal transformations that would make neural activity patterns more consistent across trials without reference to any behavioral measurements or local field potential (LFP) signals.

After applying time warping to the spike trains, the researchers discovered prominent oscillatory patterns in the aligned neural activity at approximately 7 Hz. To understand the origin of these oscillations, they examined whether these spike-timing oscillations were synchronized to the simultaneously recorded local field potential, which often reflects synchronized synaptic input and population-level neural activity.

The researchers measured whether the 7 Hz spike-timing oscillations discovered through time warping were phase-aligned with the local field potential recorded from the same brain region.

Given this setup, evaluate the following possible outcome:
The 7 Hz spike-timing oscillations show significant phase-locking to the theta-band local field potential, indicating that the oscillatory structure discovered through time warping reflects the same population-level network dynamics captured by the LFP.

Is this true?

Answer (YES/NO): NO